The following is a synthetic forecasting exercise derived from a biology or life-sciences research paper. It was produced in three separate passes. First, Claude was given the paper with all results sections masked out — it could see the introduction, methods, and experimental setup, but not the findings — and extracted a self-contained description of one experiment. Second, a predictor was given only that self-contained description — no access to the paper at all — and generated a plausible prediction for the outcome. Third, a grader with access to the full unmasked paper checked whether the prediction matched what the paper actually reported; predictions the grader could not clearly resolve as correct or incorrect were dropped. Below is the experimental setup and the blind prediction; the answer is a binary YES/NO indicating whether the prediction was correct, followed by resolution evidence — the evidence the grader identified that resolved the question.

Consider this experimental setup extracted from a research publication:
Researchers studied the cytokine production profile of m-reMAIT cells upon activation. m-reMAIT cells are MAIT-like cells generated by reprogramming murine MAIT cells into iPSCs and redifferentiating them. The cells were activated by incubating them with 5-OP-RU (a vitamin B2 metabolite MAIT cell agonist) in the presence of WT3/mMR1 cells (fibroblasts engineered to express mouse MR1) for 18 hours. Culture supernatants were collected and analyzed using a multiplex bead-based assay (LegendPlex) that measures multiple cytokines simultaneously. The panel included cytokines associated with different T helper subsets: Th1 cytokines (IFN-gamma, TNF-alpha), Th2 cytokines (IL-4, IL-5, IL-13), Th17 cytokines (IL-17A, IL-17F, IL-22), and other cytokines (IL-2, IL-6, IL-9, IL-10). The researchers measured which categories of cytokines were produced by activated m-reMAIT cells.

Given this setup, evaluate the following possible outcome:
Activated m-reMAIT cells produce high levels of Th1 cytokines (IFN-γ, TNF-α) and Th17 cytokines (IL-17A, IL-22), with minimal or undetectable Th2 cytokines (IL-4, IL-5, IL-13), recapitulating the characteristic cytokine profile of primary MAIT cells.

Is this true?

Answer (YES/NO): NO